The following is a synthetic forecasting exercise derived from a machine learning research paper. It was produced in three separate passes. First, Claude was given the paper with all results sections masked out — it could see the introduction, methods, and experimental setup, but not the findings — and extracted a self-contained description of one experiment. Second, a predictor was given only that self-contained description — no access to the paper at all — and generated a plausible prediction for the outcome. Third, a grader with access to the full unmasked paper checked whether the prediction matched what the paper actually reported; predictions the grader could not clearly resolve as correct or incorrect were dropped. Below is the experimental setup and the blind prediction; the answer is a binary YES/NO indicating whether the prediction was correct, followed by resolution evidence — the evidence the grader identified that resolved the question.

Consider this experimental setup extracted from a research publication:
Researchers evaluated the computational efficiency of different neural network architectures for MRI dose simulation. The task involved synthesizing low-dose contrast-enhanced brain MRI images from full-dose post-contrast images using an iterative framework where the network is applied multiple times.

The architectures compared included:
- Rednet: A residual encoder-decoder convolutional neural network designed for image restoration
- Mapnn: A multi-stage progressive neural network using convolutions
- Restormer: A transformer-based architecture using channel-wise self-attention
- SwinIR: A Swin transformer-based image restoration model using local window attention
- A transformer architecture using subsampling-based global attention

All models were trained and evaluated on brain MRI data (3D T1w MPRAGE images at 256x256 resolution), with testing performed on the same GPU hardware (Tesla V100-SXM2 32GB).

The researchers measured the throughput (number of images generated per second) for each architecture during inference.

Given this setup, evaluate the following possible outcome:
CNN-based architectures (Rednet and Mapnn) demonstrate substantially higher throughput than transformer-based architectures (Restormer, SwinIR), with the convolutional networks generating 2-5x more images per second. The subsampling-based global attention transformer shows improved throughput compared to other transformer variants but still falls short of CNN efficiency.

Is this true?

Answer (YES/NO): NO